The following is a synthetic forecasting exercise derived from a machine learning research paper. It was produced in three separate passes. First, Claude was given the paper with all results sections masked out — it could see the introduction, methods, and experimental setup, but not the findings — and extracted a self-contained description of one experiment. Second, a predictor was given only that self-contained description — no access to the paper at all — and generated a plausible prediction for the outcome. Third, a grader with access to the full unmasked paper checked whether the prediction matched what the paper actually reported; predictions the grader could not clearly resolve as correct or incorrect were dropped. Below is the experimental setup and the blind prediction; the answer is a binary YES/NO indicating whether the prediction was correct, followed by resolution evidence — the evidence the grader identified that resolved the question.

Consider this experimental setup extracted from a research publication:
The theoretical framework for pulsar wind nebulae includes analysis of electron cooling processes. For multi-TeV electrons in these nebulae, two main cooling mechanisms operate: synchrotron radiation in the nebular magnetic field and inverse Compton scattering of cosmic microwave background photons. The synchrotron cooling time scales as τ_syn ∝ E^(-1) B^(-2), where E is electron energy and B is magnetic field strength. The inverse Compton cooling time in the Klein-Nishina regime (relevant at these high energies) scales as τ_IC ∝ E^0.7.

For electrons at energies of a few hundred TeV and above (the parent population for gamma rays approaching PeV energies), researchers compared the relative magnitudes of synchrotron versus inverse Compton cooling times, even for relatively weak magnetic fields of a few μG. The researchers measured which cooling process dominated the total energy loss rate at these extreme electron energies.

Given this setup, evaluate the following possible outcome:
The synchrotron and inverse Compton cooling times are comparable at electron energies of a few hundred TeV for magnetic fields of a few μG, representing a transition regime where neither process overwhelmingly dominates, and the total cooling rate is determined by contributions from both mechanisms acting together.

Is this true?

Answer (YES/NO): NO